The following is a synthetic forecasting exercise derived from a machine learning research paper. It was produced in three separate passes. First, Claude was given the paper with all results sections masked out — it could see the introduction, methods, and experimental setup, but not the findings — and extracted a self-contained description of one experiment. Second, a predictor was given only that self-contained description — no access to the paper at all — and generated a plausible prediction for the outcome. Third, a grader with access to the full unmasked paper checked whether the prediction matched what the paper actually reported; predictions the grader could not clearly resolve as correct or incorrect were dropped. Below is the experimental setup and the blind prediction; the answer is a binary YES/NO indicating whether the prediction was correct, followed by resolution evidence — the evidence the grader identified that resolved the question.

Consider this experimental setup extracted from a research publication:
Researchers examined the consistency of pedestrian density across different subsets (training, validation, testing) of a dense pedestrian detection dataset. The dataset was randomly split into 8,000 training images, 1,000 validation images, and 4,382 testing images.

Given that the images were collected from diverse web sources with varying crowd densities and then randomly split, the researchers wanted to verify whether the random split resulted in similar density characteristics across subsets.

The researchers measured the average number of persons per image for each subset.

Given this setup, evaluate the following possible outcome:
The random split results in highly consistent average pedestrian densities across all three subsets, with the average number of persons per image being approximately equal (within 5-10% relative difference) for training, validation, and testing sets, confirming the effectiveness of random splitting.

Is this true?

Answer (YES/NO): YES